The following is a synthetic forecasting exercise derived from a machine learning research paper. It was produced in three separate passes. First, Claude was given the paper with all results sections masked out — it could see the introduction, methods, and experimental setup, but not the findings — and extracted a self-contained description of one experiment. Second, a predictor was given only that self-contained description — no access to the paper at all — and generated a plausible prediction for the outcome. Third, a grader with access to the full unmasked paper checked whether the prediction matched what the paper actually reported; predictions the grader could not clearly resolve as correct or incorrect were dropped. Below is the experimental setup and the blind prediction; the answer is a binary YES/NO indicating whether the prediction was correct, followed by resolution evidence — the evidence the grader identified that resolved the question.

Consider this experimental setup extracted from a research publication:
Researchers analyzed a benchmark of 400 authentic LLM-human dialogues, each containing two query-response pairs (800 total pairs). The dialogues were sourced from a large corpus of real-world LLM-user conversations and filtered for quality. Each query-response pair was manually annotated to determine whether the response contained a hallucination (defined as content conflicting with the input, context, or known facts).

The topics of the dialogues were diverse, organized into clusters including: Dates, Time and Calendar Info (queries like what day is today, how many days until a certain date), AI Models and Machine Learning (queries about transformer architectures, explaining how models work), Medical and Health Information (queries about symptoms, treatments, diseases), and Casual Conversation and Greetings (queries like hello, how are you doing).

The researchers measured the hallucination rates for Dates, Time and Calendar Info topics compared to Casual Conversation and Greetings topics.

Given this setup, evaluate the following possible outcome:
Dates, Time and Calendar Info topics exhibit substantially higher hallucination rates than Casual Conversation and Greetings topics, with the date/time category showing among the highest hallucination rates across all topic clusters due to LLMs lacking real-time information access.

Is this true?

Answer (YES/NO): YES